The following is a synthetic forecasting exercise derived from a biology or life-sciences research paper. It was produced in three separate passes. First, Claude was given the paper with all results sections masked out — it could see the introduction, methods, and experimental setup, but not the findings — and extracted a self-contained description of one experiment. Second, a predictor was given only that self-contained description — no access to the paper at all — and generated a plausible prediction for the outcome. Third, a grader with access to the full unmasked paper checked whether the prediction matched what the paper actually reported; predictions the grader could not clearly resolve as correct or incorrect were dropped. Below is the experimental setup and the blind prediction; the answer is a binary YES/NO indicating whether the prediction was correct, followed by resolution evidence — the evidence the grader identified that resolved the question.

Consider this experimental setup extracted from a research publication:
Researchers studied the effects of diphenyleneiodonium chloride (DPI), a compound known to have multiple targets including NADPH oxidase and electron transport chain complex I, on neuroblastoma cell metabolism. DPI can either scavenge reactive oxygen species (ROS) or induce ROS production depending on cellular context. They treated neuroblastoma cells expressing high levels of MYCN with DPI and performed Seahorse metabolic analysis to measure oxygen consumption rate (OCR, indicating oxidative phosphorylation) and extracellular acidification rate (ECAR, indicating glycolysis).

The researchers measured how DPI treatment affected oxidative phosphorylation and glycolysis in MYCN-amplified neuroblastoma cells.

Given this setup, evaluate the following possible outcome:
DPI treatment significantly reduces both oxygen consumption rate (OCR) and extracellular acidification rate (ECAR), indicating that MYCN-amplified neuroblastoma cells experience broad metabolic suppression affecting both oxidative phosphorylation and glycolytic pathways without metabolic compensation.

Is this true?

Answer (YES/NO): NO